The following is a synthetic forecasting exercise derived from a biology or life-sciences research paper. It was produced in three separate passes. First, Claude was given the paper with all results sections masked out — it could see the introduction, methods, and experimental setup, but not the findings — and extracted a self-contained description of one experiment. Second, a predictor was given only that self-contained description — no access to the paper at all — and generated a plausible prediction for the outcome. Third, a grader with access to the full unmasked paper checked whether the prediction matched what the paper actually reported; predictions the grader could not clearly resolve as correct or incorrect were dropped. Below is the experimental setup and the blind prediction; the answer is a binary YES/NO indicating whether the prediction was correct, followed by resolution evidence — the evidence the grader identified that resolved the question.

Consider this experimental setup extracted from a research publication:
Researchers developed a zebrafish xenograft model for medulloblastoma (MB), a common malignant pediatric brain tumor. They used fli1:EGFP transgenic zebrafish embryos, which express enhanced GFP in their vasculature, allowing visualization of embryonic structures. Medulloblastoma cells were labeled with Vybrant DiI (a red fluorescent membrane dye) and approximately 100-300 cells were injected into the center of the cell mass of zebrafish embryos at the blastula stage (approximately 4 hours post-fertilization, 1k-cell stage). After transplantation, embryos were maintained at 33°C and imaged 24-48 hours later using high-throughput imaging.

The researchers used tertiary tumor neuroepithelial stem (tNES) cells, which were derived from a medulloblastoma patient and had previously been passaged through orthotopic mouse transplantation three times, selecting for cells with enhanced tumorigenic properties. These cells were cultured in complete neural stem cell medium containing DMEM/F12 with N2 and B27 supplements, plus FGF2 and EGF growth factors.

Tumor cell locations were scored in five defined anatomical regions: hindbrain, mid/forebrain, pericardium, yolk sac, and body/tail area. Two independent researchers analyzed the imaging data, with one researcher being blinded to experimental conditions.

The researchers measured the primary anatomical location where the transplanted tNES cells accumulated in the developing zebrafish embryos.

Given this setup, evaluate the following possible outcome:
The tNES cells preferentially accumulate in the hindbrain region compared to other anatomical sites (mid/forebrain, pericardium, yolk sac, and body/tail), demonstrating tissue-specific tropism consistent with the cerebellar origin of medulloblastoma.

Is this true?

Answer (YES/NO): YES